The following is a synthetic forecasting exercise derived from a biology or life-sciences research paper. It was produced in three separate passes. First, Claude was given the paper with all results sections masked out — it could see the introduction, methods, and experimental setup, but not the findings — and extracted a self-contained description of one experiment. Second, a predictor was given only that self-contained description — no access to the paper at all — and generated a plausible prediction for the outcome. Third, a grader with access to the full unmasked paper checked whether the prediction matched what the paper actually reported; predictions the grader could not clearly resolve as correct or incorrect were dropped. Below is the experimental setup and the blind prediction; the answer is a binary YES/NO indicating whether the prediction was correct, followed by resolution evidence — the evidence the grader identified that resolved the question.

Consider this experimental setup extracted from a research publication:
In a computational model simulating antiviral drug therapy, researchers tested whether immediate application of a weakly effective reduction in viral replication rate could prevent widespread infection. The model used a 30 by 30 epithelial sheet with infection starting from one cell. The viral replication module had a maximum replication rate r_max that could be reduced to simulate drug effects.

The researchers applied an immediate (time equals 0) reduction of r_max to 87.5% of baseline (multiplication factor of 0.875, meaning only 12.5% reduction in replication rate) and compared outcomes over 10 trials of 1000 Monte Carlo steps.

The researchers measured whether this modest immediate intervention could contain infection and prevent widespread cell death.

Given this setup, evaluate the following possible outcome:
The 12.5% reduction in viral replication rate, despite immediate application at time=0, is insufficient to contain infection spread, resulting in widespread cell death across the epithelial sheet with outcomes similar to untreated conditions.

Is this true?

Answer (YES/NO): YES